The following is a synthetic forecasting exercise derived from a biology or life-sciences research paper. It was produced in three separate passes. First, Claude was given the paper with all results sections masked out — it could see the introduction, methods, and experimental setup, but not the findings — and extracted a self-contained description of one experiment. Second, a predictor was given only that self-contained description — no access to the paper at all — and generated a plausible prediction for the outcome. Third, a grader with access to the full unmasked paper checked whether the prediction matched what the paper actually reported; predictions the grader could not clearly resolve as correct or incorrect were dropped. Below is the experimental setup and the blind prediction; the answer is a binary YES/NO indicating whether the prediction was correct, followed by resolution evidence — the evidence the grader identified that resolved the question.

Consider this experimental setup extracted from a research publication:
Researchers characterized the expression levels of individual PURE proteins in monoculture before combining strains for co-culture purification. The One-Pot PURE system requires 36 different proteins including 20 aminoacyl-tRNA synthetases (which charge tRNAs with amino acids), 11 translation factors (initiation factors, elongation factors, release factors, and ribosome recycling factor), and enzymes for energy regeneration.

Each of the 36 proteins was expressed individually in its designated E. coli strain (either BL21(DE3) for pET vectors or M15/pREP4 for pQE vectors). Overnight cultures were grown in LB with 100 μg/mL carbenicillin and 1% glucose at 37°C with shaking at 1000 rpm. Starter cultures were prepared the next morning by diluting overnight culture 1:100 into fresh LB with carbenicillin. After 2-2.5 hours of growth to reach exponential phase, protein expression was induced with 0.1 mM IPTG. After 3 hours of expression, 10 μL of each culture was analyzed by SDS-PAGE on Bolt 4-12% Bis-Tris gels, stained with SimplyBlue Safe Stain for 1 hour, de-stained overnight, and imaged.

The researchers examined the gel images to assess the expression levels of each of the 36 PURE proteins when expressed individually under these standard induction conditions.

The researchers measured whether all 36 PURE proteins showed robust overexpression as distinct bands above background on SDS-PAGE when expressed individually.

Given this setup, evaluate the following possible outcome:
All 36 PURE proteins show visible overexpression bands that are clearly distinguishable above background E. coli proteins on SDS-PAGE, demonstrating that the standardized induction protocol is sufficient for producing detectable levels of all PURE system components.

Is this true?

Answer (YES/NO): NO